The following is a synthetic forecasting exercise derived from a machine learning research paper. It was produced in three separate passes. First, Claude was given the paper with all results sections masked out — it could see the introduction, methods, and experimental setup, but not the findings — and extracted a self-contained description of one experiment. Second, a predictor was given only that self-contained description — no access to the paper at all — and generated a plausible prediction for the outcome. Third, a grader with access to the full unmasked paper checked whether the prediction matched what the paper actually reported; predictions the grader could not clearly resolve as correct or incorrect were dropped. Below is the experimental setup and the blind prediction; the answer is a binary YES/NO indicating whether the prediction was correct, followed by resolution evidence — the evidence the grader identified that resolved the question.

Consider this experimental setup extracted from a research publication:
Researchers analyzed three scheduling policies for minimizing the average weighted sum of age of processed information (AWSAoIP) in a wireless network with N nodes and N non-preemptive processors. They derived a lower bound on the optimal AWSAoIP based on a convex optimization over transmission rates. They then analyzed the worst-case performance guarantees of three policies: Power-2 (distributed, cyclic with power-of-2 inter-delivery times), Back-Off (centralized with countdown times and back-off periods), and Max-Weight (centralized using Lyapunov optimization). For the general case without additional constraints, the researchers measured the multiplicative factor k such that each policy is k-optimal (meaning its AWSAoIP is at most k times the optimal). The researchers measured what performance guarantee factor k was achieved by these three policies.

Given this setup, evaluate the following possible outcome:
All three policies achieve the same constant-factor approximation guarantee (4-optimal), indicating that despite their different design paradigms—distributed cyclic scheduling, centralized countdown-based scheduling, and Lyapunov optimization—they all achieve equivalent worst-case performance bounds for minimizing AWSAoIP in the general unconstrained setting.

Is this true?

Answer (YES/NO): NO